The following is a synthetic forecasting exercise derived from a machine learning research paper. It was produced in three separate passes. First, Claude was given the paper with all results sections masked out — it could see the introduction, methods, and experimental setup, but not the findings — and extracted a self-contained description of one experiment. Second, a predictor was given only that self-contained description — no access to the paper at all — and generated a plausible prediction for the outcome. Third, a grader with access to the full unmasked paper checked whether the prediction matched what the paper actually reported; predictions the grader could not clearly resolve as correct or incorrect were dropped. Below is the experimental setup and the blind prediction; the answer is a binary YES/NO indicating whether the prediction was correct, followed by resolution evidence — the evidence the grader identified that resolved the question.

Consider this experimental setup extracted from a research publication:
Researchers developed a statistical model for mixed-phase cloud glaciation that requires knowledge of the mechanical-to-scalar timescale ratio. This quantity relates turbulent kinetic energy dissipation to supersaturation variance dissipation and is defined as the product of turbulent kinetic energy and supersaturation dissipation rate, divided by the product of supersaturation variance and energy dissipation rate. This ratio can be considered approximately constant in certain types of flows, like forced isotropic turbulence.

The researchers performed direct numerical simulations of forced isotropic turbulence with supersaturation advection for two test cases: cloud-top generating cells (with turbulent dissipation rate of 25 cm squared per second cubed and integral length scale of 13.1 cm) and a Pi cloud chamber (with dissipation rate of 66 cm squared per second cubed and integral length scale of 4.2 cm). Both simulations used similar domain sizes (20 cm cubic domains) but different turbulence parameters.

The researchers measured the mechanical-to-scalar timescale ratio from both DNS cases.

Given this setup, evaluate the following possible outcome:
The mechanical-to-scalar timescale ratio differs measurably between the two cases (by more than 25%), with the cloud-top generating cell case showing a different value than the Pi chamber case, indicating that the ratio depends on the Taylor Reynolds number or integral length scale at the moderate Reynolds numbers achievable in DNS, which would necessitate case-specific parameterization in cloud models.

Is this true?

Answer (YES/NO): NO